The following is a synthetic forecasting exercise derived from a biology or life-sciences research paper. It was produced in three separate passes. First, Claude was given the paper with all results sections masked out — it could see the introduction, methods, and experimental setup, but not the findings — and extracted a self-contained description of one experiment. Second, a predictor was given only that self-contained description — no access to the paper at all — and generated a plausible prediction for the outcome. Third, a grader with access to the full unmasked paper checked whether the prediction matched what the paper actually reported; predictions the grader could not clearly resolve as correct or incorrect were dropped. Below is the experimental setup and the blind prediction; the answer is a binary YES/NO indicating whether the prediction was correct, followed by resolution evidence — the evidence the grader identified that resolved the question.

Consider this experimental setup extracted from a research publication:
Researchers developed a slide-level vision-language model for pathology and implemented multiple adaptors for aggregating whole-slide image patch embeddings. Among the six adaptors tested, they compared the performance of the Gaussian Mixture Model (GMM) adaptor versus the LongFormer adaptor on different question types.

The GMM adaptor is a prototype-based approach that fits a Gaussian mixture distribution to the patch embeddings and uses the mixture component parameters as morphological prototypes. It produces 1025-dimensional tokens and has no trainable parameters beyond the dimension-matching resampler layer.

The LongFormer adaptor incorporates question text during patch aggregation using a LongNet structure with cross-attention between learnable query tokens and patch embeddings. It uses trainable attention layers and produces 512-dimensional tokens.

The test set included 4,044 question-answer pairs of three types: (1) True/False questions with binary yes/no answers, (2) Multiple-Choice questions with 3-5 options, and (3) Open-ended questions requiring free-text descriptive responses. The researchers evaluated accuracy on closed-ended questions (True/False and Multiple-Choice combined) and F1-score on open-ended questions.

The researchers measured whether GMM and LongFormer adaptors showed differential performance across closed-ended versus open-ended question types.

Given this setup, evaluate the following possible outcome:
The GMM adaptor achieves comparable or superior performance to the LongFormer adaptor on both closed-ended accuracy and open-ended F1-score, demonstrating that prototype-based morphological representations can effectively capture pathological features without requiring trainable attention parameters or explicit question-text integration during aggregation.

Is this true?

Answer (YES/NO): NO